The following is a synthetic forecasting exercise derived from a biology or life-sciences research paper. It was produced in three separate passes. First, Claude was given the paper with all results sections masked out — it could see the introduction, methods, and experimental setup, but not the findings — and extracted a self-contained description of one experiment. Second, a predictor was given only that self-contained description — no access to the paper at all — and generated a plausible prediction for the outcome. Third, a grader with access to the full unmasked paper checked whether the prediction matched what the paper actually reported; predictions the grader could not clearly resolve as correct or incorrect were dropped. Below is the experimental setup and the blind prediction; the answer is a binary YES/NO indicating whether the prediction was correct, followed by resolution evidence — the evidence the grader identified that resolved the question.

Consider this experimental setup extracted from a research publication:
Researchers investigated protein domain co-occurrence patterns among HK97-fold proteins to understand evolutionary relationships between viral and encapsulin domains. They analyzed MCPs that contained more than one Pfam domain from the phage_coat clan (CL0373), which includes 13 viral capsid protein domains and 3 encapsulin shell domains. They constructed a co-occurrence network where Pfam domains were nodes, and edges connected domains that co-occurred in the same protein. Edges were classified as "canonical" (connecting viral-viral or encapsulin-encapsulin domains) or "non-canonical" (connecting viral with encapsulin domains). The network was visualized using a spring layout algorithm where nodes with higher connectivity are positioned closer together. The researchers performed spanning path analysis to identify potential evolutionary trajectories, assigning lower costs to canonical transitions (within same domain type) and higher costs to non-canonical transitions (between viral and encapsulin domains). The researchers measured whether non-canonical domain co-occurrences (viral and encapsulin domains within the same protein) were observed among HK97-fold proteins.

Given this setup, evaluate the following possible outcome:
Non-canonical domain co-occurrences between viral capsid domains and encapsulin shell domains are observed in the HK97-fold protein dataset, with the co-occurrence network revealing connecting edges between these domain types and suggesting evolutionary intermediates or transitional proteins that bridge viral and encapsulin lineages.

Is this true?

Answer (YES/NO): YES